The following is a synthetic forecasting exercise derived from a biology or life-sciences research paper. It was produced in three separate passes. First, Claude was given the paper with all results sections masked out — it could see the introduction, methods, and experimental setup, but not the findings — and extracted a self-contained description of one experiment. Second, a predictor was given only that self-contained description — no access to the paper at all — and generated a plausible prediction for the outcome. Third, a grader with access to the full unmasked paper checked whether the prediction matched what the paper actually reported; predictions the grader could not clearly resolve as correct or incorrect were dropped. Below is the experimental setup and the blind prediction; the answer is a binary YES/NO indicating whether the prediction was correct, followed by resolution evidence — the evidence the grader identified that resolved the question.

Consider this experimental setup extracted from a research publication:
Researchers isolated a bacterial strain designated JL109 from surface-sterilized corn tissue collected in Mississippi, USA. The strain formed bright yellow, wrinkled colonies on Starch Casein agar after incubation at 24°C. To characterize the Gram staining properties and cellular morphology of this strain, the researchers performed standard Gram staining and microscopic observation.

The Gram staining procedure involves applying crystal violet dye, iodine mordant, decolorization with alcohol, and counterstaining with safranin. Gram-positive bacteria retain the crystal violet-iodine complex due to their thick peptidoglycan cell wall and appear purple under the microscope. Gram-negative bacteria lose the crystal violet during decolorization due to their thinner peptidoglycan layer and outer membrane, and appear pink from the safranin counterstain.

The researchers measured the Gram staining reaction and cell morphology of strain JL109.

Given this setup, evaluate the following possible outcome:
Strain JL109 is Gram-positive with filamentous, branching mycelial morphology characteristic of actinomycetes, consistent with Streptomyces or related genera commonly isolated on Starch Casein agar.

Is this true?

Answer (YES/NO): NO